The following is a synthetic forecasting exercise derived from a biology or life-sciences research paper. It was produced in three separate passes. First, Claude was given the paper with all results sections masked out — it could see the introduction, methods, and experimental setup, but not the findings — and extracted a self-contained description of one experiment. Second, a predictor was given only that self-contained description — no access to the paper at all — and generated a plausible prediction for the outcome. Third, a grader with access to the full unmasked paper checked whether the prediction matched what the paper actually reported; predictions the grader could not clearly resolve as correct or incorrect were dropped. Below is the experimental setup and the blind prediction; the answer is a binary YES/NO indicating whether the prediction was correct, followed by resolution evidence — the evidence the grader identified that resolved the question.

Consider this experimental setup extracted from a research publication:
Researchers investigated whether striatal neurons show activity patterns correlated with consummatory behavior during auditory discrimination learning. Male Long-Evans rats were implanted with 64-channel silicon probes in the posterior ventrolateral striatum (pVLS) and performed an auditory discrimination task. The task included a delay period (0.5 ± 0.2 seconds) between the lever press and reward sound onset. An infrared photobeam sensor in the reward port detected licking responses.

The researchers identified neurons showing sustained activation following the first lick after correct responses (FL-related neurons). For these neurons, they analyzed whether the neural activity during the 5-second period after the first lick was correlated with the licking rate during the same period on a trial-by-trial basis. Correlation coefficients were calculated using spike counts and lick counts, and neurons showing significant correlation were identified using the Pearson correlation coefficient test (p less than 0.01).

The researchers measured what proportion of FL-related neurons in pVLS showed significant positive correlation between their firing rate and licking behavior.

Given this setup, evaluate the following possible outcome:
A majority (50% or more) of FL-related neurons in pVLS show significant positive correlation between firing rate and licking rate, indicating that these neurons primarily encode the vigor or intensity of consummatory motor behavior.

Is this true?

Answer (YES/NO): NO